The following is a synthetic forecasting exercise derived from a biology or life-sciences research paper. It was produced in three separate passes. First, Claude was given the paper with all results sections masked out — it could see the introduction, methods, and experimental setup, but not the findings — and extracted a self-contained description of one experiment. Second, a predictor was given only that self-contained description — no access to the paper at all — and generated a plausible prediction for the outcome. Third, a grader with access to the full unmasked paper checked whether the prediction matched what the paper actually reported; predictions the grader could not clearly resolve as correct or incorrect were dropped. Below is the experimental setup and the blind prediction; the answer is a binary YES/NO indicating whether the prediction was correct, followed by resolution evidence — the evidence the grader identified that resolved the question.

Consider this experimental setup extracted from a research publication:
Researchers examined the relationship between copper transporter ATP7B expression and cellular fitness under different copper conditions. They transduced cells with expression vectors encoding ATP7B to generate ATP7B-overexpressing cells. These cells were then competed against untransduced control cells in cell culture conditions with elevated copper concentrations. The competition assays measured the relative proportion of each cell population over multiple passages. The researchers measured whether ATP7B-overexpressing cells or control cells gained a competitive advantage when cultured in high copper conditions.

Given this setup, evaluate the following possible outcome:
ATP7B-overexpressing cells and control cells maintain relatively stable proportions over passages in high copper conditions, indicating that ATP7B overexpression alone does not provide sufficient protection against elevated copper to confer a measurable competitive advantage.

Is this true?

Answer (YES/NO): NO